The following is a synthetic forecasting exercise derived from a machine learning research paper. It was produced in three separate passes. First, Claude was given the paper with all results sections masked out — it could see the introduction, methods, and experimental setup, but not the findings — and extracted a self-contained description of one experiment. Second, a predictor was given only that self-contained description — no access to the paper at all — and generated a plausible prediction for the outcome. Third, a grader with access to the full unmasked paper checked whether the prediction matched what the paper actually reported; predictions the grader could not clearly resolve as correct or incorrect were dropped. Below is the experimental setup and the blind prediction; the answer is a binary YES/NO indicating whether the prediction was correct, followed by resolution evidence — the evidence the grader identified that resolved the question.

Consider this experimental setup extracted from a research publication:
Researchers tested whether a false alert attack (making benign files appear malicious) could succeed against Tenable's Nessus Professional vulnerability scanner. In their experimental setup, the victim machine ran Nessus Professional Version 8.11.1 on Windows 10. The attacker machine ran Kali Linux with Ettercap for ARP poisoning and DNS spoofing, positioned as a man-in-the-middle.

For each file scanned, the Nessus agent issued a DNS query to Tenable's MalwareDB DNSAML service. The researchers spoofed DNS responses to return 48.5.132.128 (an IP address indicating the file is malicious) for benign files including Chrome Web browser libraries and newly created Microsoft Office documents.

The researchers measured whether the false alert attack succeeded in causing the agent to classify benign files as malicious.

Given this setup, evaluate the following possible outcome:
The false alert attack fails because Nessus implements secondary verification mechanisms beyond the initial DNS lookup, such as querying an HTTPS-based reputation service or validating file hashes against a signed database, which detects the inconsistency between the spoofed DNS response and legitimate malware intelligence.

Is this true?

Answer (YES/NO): NO